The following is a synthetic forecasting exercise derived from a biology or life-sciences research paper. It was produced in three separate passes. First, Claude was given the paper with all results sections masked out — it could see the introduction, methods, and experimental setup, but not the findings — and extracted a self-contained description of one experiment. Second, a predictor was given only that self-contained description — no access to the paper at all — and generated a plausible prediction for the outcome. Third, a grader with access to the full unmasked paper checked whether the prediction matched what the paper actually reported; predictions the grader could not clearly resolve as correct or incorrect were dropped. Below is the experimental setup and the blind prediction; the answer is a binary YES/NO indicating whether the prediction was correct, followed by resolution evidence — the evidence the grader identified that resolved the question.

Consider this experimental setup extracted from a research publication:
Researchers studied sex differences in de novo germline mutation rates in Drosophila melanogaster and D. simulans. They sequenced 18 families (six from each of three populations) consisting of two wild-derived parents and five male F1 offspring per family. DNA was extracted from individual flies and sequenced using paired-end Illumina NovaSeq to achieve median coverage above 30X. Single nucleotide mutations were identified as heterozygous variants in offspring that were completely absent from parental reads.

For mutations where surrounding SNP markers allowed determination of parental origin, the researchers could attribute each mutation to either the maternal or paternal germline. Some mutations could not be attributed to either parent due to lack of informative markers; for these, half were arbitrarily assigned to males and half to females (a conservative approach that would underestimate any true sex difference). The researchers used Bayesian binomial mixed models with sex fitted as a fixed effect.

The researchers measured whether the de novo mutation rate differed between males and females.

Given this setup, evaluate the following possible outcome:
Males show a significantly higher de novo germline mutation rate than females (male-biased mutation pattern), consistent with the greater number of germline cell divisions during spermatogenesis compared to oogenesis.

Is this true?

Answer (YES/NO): YES